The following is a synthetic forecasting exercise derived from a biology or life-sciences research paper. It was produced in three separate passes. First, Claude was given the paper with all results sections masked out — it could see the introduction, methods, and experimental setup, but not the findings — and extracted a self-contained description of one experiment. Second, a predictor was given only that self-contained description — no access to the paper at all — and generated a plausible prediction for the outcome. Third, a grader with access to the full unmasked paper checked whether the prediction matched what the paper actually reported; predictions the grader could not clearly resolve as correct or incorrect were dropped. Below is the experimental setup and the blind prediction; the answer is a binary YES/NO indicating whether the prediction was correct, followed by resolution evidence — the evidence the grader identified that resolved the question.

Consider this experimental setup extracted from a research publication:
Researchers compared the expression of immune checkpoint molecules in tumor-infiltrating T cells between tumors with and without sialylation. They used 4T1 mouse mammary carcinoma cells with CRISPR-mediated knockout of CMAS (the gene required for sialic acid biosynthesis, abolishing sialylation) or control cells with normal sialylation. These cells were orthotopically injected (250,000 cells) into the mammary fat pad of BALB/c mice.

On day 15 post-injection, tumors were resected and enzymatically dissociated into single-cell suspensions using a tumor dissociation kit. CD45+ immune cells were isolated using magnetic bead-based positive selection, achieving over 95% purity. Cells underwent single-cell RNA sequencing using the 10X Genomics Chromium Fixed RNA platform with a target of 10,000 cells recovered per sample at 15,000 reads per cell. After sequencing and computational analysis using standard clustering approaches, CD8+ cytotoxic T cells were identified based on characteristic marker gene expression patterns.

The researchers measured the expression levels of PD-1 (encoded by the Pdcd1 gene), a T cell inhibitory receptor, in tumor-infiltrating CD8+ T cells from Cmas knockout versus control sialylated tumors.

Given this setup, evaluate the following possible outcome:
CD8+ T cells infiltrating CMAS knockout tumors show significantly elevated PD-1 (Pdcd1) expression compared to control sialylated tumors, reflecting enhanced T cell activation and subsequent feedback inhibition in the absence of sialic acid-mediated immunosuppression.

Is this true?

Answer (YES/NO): NO